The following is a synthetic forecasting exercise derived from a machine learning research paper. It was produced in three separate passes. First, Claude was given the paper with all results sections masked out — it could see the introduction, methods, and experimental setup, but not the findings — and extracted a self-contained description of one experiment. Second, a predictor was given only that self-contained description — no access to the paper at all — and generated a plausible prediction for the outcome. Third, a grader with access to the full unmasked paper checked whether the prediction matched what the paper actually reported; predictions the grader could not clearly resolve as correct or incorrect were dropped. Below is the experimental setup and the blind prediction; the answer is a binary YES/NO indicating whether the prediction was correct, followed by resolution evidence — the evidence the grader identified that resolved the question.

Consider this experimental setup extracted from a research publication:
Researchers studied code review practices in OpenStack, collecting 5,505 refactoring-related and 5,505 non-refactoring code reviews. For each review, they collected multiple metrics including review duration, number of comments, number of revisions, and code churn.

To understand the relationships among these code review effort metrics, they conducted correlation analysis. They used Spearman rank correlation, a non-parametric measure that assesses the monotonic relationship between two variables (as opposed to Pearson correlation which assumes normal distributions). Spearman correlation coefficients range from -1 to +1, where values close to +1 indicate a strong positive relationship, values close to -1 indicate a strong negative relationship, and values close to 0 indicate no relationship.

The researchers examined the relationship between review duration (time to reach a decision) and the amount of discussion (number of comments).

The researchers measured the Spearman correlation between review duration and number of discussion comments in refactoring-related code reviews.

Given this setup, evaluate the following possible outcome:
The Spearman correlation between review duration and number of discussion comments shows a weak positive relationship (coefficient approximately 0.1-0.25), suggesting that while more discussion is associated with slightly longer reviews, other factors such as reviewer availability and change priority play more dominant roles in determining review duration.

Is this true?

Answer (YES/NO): NO